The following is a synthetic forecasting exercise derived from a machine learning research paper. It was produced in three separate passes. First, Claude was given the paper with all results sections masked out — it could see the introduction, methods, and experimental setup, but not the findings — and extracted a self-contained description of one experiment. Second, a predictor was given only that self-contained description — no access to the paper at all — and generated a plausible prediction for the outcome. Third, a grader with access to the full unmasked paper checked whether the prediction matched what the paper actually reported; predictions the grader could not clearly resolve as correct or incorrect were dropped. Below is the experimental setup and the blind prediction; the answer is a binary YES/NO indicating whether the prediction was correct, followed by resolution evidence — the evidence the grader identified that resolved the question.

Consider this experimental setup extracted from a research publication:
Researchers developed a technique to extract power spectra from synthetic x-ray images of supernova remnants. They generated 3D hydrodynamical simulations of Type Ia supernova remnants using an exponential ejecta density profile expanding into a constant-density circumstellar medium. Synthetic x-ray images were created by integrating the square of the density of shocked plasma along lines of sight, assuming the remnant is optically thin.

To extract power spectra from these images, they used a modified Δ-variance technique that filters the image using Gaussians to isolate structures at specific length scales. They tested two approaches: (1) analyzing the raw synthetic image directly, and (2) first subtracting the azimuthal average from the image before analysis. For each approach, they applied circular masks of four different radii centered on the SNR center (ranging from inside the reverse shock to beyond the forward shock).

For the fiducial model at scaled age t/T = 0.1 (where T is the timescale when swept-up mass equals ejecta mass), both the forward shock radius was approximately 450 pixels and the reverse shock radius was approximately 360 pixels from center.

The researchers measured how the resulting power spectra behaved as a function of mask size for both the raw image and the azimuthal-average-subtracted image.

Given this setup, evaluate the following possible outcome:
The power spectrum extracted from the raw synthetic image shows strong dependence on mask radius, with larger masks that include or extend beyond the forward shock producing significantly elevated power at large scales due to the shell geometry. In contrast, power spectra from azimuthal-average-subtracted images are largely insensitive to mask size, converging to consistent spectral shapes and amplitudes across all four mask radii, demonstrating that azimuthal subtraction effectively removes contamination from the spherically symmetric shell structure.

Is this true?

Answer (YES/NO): YES